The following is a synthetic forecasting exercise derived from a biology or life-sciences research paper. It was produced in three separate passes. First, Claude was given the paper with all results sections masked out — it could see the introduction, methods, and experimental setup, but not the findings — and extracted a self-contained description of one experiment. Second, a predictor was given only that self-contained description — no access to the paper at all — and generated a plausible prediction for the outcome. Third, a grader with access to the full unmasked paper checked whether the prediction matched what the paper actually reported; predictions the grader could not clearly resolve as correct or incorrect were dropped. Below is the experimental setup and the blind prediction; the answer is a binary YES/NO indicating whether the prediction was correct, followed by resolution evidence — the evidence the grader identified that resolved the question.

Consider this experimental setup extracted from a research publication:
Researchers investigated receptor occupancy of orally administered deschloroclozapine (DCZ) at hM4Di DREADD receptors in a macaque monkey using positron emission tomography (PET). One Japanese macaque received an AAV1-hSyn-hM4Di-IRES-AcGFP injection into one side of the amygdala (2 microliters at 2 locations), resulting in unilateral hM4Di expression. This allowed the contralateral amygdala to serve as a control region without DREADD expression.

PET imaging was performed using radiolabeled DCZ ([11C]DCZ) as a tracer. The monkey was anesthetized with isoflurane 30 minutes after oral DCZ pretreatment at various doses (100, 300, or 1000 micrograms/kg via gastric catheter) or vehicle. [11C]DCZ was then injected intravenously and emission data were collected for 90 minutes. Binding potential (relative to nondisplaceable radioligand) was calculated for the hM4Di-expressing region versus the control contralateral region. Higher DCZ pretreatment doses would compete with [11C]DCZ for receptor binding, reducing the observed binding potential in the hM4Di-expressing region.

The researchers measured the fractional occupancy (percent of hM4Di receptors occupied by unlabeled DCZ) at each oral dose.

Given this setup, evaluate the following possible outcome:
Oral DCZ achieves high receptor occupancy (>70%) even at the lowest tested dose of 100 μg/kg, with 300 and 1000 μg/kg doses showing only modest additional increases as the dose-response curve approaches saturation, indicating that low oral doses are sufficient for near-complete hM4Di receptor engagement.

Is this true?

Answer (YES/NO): NO